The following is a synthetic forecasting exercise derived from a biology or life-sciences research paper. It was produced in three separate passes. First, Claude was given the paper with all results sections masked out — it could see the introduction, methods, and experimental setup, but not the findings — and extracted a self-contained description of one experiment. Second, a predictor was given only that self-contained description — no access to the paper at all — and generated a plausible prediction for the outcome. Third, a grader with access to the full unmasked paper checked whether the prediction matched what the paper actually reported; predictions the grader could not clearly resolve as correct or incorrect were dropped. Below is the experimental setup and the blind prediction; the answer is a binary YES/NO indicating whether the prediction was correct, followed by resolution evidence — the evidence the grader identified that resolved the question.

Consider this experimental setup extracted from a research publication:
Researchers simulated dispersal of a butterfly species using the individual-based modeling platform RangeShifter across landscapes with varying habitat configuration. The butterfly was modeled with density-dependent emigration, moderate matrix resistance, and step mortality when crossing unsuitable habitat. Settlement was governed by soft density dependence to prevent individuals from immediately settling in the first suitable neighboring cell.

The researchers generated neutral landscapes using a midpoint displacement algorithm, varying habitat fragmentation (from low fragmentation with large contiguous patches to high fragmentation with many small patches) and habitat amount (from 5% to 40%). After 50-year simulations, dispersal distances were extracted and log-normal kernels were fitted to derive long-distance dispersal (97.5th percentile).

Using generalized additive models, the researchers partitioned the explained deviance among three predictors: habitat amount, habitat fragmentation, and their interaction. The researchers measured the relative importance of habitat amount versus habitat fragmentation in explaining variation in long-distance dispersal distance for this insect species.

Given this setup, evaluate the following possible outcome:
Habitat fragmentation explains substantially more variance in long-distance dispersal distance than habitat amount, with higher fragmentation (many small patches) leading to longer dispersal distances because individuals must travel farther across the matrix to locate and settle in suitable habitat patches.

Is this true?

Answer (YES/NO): YES